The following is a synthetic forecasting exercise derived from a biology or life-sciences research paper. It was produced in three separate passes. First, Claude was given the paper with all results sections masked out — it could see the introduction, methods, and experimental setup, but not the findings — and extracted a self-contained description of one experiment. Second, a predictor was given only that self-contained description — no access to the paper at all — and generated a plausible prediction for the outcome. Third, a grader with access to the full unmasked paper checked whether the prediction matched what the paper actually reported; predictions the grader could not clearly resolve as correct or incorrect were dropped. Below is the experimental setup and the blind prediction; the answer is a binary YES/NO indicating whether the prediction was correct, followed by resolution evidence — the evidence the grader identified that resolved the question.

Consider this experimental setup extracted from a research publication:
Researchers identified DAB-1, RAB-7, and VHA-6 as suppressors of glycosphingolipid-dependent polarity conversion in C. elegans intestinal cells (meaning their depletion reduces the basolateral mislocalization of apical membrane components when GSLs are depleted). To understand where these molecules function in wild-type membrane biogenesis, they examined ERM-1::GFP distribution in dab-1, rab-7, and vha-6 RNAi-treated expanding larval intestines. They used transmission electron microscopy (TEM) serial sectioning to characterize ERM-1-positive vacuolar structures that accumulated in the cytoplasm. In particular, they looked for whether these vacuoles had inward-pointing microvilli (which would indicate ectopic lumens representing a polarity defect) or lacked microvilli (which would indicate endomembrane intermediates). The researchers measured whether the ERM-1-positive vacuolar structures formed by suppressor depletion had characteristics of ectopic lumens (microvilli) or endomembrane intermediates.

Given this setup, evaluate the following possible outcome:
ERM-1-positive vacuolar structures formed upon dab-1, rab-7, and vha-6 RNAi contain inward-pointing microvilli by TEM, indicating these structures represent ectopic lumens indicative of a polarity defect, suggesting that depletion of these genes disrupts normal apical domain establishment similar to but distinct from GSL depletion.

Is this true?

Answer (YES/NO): NO